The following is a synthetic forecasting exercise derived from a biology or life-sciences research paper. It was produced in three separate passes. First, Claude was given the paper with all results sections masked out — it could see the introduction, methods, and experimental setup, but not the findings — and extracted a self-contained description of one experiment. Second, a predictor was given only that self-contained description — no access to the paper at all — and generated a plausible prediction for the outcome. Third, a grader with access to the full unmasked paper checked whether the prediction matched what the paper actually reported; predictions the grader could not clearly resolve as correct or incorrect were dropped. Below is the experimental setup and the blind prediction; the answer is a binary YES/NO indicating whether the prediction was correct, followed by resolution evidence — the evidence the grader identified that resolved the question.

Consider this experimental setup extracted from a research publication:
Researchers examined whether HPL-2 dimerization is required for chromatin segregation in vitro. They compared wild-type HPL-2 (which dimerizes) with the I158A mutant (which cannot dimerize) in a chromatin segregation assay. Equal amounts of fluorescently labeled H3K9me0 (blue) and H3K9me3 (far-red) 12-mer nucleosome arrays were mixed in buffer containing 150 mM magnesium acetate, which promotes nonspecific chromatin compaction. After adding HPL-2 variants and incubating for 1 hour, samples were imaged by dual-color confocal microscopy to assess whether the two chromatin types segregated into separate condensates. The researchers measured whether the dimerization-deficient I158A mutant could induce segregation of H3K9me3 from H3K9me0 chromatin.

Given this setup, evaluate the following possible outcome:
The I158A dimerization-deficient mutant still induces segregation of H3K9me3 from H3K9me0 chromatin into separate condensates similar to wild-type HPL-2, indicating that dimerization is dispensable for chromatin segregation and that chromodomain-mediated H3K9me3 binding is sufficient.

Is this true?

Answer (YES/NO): NO